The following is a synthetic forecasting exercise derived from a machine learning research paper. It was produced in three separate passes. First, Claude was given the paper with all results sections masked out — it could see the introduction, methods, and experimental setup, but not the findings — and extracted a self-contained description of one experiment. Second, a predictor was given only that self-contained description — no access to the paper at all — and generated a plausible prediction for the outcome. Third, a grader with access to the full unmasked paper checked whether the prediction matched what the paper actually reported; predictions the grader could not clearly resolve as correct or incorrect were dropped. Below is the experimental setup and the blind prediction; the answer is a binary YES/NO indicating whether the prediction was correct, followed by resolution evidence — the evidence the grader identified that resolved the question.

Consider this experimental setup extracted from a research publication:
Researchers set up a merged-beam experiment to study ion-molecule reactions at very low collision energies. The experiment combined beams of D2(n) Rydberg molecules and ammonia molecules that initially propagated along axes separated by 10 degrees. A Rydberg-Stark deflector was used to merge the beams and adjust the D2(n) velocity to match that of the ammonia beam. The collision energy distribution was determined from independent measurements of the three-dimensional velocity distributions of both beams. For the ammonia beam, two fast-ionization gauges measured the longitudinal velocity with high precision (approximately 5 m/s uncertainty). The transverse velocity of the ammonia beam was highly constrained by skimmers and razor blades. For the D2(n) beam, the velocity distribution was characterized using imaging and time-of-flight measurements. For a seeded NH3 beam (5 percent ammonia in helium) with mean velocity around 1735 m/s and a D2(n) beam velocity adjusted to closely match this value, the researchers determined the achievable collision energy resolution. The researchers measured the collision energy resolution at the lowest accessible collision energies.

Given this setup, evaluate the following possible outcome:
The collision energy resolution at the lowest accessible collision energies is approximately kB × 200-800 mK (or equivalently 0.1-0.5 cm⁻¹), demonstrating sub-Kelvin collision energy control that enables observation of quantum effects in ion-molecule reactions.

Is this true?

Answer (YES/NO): YES